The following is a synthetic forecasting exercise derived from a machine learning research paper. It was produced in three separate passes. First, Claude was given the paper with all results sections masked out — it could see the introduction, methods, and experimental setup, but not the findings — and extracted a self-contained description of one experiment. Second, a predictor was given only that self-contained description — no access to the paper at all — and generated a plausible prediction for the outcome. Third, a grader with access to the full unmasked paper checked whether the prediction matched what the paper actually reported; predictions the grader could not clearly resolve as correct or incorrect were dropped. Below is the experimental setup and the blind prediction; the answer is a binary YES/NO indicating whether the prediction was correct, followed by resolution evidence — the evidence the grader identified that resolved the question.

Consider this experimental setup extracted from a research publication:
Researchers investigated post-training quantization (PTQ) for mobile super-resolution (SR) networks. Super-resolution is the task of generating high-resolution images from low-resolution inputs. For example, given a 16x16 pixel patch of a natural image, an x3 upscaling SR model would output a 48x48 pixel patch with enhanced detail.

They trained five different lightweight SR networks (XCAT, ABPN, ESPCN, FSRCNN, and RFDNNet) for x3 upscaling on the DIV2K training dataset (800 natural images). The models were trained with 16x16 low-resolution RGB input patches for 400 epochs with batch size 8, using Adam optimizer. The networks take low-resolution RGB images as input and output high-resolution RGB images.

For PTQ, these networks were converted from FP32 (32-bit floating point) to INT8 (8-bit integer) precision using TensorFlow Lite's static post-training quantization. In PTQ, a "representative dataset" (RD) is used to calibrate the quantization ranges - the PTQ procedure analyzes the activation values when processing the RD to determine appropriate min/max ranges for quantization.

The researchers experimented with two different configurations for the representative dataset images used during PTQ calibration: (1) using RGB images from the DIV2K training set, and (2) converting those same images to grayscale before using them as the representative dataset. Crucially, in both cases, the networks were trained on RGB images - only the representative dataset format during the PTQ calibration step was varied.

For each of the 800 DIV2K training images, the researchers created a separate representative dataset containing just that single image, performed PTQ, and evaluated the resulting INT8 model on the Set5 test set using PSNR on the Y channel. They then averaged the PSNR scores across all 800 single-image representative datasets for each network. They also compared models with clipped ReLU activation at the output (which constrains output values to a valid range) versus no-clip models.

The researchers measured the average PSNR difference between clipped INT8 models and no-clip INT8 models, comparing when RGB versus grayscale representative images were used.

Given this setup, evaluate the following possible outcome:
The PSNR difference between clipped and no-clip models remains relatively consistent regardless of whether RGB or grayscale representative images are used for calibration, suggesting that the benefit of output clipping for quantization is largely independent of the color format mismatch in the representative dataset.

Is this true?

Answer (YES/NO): NO